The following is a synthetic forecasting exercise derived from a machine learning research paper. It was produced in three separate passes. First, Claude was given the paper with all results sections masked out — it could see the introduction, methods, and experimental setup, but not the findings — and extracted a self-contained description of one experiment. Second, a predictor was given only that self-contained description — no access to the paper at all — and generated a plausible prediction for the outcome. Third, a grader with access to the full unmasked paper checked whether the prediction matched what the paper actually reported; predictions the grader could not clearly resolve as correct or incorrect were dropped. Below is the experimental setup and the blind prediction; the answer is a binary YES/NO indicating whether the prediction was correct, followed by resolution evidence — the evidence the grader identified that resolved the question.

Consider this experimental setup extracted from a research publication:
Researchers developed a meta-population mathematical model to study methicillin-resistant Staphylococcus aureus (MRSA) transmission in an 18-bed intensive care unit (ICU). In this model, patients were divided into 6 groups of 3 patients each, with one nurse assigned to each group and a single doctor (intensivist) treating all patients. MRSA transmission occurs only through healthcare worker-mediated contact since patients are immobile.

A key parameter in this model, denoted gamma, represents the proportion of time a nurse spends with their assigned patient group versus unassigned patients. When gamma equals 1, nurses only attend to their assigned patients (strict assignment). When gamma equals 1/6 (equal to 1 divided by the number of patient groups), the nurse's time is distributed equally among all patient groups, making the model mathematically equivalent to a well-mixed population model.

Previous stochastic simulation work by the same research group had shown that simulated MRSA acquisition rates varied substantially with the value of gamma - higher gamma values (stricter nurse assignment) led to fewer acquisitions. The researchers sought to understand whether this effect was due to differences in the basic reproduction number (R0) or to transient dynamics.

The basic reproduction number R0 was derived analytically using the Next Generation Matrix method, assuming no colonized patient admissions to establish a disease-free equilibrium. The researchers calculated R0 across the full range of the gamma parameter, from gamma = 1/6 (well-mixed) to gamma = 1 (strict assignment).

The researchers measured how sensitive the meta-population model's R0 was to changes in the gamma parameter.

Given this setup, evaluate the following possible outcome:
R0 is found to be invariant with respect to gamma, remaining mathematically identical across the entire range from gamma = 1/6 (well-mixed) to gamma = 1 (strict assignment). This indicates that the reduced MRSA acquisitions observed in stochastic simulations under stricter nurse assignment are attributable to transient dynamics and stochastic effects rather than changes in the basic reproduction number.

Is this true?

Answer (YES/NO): YES